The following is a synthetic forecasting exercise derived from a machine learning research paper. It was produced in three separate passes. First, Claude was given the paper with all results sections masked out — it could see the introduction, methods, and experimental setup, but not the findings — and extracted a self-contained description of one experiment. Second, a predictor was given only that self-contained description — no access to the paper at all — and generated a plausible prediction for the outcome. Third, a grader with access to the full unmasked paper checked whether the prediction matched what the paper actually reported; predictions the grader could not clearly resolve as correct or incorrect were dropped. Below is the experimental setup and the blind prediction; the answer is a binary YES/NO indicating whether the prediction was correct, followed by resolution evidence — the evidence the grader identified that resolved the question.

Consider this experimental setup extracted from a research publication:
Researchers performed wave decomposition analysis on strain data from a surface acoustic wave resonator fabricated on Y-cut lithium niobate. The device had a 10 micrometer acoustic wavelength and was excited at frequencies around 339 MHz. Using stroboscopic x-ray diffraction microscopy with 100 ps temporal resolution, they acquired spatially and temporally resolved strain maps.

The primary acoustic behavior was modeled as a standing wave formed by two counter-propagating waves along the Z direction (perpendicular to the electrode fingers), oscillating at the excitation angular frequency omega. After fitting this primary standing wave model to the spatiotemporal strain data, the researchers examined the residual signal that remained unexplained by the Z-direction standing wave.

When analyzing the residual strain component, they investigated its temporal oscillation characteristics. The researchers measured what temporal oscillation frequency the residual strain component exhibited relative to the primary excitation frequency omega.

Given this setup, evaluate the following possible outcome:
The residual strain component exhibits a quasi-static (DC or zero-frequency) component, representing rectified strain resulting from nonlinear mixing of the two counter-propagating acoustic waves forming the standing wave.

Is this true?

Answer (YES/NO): NO